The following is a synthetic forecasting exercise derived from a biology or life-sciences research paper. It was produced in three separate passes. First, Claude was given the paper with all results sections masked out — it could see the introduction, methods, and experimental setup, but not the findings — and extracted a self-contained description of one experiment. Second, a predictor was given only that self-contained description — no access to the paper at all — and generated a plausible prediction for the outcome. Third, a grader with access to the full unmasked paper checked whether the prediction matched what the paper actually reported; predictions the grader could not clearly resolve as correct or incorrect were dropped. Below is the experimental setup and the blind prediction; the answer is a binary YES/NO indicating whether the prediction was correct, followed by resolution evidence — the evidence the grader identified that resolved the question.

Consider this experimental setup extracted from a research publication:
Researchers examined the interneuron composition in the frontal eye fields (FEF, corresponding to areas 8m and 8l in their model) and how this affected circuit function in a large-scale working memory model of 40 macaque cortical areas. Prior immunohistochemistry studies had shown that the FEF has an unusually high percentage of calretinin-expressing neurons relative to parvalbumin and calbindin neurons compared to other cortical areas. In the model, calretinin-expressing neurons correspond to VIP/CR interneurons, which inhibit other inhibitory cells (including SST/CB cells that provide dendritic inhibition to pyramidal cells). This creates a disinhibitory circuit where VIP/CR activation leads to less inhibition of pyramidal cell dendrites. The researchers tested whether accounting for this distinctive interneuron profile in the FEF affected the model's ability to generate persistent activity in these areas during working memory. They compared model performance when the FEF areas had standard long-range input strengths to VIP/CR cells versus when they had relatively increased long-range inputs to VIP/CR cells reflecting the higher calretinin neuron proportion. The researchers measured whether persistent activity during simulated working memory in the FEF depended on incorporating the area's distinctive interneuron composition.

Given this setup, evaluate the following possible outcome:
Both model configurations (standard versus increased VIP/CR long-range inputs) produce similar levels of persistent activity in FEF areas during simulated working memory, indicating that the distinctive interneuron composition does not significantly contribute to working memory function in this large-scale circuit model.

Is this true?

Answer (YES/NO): NO